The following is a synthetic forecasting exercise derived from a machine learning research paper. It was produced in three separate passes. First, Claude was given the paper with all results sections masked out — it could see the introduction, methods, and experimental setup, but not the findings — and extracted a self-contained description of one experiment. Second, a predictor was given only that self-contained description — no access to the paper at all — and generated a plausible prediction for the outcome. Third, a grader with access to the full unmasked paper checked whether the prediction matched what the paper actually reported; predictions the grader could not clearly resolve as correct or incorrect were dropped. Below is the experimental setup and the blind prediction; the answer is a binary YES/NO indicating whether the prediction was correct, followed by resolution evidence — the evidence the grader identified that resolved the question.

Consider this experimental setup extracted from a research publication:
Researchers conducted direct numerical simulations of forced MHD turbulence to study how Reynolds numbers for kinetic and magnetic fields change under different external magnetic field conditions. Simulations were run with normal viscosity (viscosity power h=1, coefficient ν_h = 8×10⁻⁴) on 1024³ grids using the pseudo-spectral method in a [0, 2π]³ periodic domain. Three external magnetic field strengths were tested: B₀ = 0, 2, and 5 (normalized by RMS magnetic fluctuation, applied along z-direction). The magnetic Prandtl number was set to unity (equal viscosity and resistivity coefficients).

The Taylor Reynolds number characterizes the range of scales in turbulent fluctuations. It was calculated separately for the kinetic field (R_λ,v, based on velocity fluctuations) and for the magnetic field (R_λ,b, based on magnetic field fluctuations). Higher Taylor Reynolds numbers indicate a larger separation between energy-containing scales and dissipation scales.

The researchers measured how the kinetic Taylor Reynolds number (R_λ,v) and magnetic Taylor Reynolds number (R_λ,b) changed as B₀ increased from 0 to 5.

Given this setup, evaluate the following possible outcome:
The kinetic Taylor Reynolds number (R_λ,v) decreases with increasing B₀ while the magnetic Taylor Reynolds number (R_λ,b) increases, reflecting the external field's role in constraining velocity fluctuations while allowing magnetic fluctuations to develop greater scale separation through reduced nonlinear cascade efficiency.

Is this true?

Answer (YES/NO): NO